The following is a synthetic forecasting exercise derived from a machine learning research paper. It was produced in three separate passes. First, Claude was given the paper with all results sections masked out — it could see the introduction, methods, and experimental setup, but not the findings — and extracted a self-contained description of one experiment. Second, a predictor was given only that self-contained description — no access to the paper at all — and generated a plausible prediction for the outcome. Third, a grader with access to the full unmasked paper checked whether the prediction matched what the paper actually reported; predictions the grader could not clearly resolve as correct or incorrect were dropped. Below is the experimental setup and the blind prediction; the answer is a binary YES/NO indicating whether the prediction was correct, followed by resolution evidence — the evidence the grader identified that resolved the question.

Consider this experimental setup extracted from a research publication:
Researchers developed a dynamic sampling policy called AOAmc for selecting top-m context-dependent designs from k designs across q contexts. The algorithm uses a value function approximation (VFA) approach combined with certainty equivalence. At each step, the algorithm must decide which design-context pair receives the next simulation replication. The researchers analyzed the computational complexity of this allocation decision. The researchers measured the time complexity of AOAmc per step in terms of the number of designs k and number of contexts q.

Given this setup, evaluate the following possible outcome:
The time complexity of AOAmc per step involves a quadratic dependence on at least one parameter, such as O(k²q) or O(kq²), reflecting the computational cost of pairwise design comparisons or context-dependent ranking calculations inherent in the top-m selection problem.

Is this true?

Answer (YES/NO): NO